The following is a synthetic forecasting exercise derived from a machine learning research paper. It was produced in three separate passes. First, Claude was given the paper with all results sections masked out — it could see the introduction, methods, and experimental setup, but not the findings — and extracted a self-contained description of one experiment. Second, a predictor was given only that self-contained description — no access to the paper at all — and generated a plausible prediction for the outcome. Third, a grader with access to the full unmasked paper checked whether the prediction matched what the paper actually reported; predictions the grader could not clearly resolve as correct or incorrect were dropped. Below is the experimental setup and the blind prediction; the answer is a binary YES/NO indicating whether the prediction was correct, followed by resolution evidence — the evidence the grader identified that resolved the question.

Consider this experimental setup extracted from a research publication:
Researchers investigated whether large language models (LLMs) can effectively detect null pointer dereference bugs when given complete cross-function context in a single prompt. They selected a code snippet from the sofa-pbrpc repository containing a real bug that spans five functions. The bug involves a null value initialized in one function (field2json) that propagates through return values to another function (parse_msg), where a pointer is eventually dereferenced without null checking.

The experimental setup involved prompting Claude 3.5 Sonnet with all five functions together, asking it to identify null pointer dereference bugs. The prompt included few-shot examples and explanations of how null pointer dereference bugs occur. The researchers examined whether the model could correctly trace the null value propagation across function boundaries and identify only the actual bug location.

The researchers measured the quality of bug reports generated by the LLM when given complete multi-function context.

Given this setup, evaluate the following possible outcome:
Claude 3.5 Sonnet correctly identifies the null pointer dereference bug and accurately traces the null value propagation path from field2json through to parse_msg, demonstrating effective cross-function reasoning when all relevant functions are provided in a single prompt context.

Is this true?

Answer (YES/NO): NO